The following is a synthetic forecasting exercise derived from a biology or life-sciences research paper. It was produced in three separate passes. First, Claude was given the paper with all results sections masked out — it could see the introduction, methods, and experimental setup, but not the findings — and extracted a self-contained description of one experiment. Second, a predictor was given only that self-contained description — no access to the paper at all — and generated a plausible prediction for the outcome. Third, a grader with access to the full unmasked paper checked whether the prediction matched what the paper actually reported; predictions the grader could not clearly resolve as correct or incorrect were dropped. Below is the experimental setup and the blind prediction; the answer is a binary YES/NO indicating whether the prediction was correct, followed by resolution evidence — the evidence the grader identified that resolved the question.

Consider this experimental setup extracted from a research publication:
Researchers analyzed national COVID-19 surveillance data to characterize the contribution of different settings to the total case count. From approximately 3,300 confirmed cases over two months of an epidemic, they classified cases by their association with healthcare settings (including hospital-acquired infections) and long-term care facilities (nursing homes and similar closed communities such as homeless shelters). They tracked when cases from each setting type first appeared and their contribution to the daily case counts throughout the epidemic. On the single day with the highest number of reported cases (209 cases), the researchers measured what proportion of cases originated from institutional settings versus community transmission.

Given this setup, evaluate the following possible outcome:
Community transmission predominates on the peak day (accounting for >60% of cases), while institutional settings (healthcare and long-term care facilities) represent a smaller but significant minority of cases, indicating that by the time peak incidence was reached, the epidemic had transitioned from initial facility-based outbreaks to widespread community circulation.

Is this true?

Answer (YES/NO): NO